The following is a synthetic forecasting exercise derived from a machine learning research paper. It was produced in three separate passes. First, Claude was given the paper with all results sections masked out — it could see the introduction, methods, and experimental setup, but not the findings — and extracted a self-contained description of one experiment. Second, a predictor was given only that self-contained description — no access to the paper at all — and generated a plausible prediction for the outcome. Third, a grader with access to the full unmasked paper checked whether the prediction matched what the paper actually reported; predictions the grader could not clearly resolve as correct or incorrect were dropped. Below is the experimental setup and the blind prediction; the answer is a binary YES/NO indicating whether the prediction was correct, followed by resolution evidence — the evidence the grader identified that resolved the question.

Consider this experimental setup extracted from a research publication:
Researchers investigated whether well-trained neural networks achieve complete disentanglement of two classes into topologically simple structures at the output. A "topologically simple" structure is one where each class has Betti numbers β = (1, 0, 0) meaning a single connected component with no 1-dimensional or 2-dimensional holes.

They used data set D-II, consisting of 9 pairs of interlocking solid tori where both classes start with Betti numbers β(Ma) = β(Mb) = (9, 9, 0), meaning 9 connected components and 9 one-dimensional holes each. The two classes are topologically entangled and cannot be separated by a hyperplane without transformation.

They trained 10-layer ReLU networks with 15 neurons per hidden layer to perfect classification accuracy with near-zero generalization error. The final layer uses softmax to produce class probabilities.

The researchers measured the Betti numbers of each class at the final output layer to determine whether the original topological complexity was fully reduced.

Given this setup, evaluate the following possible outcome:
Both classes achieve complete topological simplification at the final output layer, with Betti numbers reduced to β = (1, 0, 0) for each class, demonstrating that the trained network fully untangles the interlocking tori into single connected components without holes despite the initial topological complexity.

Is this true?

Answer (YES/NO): YES